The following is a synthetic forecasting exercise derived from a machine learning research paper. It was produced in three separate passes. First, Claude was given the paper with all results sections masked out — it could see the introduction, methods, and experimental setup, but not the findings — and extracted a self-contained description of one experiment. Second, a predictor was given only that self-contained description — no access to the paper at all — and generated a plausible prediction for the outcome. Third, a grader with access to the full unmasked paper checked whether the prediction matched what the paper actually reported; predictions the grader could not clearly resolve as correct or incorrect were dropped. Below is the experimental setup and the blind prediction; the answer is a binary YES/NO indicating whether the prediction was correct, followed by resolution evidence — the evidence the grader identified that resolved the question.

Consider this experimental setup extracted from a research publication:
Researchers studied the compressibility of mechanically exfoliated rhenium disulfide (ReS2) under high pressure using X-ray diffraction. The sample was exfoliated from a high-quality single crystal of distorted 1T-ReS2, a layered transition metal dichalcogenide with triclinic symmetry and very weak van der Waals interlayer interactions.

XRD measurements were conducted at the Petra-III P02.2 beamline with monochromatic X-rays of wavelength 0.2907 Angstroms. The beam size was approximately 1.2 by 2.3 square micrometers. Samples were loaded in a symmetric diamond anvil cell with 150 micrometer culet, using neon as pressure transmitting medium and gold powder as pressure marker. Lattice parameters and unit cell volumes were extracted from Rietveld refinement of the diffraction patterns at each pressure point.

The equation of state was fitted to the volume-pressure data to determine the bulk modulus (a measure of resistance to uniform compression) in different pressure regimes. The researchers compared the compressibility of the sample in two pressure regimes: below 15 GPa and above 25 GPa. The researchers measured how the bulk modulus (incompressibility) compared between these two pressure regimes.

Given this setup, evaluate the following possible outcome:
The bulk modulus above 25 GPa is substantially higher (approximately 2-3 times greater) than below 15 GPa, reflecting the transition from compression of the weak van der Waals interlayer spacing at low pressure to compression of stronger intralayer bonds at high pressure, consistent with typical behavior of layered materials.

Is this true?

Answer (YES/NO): YES